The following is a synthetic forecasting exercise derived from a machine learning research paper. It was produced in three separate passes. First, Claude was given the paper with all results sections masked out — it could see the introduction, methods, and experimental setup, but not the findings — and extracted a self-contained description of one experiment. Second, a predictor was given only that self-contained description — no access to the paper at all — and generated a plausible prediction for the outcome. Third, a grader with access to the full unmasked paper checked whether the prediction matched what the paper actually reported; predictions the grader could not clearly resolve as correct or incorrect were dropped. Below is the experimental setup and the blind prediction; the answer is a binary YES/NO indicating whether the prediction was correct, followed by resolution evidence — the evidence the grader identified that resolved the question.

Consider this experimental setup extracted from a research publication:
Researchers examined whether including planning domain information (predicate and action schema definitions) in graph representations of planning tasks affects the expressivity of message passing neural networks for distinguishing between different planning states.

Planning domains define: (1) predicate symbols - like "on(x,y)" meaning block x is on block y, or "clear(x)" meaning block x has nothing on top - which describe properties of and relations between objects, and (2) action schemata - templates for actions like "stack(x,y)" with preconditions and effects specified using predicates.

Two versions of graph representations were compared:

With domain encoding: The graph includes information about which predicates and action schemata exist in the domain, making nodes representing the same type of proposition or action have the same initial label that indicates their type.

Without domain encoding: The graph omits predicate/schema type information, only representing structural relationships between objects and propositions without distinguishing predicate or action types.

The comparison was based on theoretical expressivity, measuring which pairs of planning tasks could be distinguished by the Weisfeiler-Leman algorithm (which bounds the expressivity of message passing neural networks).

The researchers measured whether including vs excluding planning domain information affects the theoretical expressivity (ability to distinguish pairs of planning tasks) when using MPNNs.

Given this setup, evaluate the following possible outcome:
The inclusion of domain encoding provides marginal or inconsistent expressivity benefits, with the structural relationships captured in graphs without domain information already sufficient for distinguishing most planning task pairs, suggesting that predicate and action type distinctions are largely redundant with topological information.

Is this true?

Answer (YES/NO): NO